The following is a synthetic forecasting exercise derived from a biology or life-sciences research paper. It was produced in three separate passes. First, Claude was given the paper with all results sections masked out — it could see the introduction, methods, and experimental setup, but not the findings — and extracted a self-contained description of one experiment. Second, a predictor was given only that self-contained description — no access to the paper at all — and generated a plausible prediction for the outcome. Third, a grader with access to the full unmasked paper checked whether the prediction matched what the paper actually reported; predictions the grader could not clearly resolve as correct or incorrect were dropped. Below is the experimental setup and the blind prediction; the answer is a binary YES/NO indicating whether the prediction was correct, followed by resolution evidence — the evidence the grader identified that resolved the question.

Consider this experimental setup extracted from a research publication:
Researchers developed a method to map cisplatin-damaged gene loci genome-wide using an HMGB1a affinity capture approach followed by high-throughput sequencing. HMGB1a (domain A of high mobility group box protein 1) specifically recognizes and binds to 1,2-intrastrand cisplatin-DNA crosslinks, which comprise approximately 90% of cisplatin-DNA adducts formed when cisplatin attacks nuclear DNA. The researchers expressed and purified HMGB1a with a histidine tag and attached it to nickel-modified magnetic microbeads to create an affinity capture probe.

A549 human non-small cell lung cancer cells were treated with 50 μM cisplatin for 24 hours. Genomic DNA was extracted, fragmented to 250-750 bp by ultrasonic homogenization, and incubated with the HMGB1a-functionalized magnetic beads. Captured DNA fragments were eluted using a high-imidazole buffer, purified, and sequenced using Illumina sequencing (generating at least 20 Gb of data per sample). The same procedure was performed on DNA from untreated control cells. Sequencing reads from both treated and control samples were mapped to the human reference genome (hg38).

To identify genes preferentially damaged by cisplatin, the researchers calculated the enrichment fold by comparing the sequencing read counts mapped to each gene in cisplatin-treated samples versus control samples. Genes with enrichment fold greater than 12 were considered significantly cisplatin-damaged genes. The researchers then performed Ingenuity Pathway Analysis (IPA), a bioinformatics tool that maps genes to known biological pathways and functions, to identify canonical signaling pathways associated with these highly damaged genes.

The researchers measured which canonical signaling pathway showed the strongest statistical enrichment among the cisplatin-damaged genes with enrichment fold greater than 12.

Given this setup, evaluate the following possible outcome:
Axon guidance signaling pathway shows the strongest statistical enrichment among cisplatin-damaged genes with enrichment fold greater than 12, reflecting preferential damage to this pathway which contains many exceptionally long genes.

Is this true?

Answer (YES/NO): NO